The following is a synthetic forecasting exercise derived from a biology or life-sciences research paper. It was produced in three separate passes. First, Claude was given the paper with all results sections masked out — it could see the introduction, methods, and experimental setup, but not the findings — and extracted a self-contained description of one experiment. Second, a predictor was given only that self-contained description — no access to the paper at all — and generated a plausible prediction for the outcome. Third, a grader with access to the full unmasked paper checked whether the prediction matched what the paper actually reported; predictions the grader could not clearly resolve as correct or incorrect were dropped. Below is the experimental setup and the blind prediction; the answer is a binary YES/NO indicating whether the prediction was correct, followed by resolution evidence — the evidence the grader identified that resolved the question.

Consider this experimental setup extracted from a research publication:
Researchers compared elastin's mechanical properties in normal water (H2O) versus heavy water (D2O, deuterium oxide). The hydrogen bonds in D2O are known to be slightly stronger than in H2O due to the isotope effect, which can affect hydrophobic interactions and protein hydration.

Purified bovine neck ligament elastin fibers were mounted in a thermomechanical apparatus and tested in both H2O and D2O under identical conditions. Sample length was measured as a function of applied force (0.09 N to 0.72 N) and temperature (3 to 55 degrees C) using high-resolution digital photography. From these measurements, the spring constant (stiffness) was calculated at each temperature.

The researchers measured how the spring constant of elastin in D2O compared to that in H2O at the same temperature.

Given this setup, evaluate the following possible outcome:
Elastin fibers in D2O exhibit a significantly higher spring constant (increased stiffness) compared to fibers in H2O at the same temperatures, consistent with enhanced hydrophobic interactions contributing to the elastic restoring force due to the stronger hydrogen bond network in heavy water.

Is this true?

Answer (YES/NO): NO